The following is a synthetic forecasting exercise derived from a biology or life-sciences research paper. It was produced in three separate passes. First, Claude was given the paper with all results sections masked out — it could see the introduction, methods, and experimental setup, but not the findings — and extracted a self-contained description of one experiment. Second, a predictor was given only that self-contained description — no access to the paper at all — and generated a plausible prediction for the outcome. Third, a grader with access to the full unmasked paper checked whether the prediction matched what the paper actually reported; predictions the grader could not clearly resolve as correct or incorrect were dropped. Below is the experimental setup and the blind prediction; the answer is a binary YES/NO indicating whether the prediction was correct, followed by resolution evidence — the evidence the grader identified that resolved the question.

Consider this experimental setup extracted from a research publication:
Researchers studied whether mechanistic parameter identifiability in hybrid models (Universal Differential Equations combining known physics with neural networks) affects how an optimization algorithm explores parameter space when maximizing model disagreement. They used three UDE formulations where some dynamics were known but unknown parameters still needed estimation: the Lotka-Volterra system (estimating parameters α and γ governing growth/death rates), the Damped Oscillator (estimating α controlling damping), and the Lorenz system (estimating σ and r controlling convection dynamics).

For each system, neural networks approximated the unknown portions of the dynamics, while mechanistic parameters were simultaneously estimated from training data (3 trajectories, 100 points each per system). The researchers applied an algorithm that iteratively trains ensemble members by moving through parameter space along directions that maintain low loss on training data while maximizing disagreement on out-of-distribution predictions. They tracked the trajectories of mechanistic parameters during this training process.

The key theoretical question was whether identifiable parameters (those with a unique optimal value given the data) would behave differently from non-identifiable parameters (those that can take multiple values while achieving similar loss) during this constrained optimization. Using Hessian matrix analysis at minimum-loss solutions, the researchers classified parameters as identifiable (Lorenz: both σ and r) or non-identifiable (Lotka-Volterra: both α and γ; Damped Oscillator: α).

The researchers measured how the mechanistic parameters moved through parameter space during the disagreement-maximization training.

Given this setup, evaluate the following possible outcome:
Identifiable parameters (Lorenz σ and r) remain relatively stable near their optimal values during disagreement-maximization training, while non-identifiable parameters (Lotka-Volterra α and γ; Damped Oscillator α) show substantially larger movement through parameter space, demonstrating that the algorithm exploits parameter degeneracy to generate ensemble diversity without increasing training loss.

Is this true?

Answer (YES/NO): YES